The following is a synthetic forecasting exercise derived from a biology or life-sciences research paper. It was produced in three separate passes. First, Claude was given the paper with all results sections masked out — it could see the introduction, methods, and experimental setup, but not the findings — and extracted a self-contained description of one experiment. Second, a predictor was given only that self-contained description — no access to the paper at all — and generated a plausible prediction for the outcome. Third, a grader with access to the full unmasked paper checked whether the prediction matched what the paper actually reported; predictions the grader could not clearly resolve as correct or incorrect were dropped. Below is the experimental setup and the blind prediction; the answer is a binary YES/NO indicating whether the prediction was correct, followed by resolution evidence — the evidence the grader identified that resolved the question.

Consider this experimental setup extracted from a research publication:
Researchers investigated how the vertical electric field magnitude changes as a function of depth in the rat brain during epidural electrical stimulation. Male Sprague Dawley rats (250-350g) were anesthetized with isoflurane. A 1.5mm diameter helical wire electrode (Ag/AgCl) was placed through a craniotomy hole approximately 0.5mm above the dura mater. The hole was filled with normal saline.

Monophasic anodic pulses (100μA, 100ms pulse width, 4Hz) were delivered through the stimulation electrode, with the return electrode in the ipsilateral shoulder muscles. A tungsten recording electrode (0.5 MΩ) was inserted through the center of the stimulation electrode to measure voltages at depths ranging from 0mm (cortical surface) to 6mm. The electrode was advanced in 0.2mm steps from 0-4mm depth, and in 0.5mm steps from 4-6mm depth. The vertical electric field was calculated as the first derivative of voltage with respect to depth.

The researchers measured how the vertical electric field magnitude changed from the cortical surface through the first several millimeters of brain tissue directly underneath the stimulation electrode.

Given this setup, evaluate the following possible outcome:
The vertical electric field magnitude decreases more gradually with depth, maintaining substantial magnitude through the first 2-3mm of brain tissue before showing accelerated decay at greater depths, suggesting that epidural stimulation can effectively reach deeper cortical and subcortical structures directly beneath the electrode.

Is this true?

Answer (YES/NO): NO